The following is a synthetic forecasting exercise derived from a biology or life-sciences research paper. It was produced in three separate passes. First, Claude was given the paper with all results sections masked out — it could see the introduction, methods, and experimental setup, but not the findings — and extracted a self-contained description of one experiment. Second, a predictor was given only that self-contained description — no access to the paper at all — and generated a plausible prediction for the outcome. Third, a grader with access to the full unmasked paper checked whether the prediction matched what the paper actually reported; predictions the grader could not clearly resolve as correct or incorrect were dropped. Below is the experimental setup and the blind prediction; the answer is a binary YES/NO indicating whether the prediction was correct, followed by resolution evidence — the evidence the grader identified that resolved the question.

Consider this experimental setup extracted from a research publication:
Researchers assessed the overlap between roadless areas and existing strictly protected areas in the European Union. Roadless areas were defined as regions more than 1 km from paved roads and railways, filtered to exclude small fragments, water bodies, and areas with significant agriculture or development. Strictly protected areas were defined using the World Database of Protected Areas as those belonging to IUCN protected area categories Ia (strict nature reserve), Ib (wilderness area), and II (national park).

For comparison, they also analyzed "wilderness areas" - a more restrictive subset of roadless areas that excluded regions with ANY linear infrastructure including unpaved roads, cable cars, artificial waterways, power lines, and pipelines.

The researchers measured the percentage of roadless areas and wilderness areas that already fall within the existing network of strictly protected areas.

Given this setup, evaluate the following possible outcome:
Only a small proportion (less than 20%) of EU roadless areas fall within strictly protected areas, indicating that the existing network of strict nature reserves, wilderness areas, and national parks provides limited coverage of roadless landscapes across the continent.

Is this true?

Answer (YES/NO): YES